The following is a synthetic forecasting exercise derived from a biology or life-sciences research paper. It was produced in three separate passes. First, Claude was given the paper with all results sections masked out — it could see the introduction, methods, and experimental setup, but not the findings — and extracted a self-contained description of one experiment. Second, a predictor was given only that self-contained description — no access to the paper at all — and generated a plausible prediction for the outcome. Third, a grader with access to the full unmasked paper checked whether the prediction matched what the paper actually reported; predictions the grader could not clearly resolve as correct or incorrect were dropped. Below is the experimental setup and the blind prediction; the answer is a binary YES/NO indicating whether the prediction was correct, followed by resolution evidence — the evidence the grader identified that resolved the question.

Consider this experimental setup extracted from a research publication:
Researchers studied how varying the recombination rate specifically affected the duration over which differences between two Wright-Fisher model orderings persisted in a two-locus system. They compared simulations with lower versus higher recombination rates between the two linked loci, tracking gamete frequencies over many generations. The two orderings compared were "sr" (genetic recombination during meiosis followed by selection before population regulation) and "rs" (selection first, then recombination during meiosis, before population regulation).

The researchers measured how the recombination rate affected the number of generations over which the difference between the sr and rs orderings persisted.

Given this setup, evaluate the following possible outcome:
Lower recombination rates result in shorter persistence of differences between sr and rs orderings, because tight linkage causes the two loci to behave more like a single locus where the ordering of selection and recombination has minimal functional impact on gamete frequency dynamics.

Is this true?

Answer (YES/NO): NO